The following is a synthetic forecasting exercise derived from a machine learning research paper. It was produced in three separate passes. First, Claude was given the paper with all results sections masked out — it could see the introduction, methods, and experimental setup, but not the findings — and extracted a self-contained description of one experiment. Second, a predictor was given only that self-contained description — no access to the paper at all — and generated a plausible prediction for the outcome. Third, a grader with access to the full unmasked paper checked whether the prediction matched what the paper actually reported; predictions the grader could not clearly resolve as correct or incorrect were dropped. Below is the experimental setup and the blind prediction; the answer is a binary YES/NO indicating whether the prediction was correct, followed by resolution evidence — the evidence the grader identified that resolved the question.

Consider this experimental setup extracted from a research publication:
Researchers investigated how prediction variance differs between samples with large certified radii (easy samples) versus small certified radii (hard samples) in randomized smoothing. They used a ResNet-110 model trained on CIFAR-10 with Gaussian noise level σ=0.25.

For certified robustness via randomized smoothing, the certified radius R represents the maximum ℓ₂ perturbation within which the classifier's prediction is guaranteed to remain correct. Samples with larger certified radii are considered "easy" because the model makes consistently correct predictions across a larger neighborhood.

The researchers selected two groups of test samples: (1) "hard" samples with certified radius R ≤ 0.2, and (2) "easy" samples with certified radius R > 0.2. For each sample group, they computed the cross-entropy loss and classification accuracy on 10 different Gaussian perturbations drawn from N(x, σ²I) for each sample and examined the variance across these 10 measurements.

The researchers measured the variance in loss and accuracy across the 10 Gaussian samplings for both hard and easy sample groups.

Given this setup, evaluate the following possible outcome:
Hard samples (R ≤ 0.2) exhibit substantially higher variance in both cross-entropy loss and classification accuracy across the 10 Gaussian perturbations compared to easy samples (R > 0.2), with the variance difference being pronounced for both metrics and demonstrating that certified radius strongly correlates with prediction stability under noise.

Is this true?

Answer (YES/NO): YES